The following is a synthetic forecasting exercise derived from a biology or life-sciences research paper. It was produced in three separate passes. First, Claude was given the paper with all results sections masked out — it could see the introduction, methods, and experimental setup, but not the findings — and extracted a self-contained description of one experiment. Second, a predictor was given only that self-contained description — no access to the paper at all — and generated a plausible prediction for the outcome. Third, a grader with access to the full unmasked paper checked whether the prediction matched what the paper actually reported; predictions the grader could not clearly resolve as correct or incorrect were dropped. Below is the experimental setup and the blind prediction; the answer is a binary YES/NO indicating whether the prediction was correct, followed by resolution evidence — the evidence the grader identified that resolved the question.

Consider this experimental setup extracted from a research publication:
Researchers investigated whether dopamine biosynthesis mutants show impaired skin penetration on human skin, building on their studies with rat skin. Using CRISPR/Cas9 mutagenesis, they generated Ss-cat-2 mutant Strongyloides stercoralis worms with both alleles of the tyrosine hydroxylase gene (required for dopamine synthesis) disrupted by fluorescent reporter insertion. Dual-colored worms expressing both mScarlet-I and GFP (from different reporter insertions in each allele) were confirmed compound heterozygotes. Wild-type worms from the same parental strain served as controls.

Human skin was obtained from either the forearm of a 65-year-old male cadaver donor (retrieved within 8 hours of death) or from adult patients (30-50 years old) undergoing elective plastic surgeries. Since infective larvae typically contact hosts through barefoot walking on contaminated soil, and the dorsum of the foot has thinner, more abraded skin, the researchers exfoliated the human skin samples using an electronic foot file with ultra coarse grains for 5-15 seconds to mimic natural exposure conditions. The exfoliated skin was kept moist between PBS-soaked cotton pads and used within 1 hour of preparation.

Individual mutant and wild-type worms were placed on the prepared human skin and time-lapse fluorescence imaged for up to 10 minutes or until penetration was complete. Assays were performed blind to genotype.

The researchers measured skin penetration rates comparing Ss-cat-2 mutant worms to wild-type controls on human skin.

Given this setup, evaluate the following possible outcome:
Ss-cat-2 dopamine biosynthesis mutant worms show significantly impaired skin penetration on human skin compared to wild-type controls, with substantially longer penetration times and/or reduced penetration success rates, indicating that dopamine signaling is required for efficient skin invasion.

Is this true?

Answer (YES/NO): YES